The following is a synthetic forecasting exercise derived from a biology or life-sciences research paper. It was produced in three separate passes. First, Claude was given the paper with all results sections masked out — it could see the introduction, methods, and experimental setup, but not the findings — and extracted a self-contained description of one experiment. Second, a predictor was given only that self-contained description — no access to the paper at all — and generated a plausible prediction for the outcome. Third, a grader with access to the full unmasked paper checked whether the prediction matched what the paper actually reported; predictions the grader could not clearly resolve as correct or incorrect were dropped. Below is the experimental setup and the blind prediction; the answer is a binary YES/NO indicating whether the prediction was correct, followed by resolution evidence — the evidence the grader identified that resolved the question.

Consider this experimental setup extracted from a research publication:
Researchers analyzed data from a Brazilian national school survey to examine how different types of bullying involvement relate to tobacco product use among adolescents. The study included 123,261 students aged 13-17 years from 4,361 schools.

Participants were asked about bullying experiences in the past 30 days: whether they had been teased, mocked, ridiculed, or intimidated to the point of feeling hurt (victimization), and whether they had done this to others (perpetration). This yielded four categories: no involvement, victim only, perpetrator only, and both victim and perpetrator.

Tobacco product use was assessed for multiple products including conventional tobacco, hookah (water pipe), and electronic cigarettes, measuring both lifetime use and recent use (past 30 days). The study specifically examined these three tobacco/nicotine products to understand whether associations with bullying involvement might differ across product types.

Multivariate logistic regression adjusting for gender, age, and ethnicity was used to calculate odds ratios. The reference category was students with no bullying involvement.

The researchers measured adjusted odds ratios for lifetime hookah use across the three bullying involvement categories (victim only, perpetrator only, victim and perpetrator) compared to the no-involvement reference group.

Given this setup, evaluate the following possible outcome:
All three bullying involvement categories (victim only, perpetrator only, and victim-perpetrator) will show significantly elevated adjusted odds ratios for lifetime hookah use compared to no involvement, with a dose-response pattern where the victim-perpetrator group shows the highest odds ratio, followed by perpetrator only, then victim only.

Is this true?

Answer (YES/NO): NO